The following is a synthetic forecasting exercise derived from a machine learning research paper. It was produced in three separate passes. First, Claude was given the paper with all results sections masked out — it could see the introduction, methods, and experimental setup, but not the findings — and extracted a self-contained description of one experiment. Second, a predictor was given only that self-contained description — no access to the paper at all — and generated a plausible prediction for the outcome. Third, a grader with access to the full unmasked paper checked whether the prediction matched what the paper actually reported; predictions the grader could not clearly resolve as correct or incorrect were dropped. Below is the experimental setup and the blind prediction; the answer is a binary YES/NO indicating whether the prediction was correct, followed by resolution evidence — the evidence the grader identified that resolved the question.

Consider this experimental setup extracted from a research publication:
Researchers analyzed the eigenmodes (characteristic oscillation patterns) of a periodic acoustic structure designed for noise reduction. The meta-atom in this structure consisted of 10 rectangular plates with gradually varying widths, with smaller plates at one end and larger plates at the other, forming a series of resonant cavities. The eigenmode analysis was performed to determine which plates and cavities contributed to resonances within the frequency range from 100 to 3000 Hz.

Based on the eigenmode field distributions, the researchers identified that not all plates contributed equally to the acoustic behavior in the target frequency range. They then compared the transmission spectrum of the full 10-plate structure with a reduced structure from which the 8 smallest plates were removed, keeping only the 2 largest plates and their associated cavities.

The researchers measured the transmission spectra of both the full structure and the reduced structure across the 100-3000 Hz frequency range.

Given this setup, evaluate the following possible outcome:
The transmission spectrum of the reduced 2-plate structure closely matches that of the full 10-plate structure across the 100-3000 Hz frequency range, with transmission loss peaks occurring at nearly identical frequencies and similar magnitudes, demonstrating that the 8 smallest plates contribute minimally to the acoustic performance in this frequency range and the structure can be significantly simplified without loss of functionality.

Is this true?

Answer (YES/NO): YES